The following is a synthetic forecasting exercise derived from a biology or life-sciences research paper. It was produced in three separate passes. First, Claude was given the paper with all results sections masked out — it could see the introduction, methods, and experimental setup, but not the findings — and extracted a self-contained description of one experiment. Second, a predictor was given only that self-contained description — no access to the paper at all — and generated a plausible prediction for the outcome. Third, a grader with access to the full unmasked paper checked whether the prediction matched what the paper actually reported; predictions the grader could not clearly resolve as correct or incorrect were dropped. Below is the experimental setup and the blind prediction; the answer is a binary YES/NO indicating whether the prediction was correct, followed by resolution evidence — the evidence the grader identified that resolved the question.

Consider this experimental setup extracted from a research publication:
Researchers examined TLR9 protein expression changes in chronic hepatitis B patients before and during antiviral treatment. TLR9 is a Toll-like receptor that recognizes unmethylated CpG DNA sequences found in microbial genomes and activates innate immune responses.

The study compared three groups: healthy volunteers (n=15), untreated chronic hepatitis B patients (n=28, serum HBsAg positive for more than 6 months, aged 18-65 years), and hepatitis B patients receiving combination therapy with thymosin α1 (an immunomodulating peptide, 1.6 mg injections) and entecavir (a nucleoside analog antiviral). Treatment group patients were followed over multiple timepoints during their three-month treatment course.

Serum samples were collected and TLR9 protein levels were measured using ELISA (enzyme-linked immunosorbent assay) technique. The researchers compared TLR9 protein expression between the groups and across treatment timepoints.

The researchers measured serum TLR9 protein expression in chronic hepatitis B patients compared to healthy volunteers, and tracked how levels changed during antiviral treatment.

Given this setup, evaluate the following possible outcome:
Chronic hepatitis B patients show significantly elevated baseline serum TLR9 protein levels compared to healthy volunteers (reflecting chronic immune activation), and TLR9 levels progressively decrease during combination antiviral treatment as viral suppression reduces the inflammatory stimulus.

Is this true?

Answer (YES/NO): NO